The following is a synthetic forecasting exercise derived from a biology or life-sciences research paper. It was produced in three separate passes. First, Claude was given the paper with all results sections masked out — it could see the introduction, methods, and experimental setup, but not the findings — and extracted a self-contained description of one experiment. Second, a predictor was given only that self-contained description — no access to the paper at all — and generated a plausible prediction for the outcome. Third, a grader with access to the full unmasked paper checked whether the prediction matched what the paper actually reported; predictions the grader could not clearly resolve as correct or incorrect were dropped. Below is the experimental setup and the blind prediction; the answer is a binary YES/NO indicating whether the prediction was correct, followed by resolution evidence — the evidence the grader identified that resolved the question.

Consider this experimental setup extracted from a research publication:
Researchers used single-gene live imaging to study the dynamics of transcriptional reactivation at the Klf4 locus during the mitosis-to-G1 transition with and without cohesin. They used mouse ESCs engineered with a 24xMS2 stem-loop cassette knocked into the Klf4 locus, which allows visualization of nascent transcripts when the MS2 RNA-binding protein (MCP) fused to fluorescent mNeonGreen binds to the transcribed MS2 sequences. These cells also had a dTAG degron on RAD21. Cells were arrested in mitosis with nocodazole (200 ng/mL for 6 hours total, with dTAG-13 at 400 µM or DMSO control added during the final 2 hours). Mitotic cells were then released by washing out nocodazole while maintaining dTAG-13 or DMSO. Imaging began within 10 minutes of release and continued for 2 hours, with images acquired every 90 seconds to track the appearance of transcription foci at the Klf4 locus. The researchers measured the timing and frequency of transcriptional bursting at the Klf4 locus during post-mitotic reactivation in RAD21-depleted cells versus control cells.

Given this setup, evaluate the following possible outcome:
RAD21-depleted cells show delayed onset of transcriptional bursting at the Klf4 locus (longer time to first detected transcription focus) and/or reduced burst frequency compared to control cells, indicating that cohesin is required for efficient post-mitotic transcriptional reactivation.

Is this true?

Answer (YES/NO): YES